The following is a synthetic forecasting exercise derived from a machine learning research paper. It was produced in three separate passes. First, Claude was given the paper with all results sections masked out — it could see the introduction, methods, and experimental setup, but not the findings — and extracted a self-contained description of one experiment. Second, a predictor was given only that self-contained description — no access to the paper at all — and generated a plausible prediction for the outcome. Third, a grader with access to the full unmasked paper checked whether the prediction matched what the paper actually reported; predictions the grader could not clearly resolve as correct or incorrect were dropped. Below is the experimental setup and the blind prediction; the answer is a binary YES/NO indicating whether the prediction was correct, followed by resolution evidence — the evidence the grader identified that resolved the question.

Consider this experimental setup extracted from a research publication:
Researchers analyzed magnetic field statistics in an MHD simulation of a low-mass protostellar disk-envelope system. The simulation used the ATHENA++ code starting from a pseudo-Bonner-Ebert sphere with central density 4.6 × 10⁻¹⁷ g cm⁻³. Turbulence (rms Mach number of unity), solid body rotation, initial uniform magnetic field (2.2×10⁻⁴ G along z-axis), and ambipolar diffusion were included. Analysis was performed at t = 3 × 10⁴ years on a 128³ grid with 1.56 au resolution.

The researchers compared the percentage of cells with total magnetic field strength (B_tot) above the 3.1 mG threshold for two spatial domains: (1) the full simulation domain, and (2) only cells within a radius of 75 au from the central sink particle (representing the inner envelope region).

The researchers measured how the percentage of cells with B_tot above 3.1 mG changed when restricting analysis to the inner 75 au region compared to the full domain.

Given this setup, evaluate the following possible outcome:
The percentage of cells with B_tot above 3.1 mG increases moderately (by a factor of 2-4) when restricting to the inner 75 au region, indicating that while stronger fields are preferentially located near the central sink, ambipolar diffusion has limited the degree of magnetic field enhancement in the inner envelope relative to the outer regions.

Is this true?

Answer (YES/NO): NO